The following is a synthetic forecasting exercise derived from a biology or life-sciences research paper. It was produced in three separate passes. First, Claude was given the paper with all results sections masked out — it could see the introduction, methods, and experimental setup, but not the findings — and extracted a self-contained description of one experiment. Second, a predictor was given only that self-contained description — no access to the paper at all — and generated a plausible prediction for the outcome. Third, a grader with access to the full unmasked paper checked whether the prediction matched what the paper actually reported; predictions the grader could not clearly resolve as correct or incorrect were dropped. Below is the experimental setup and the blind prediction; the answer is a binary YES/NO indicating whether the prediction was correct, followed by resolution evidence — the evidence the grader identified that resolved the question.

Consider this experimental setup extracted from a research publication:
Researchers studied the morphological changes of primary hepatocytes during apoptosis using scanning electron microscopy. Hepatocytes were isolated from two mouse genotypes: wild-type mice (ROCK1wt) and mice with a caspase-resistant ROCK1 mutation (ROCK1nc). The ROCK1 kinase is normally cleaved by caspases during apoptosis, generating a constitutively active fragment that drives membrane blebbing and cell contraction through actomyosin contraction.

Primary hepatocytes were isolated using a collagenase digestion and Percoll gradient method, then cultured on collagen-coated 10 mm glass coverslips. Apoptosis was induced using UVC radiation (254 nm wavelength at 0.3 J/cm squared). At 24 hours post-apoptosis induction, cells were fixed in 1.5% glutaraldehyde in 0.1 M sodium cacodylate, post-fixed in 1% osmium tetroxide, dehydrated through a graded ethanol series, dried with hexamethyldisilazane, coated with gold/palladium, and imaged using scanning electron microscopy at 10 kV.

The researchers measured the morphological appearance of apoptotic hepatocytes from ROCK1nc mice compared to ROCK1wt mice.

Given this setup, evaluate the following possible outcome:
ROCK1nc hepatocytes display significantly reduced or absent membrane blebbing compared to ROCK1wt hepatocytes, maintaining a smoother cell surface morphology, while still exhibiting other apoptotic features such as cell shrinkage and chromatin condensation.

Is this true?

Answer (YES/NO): NO